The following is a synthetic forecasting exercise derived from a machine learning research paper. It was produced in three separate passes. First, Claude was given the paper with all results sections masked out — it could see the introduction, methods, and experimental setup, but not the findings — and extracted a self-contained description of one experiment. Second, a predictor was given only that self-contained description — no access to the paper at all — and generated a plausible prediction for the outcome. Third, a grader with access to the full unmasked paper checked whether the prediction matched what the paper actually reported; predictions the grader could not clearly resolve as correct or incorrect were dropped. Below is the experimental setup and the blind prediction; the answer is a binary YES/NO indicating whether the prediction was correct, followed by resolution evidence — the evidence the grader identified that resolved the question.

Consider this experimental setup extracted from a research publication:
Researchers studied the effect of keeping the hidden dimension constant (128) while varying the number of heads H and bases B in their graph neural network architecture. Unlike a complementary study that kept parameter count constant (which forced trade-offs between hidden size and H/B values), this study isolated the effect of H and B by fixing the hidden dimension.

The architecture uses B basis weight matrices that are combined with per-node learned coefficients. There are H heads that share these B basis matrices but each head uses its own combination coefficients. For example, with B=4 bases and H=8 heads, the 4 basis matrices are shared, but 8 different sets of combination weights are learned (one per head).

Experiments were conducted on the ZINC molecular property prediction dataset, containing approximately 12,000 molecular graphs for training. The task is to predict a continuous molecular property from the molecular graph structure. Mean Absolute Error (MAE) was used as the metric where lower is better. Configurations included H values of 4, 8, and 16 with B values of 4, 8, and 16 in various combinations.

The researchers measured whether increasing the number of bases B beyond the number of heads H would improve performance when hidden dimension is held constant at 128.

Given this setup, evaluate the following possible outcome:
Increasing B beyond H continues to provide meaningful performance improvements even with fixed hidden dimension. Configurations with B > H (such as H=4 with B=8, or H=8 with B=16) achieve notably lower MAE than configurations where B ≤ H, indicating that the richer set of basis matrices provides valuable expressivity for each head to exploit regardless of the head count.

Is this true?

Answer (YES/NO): NO